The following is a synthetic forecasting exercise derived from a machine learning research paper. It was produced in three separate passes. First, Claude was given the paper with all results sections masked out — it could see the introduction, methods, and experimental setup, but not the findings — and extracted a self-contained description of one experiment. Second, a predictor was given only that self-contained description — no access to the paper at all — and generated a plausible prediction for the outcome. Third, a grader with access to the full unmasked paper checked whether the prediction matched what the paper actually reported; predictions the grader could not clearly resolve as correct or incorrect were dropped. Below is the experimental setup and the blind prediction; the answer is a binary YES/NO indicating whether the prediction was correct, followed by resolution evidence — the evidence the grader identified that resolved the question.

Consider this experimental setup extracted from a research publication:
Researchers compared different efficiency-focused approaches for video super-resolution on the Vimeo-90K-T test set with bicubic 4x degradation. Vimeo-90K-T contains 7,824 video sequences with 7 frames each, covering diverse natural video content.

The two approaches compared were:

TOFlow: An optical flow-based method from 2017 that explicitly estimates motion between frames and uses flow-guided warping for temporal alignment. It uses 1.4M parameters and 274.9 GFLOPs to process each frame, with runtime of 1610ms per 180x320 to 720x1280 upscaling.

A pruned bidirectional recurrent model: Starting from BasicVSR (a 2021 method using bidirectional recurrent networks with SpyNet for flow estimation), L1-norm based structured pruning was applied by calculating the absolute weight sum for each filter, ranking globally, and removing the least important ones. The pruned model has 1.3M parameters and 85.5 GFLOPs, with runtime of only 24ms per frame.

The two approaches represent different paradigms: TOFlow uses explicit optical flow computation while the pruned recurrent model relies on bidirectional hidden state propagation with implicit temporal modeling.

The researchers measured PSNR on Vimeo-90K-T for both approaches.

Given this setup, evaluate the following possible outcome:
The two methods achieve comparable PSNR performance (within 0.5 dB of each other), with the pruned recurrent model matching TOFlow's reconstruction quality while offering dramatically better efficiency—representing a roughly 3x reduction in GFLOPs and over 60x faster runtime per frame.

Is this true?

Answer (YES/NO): NO